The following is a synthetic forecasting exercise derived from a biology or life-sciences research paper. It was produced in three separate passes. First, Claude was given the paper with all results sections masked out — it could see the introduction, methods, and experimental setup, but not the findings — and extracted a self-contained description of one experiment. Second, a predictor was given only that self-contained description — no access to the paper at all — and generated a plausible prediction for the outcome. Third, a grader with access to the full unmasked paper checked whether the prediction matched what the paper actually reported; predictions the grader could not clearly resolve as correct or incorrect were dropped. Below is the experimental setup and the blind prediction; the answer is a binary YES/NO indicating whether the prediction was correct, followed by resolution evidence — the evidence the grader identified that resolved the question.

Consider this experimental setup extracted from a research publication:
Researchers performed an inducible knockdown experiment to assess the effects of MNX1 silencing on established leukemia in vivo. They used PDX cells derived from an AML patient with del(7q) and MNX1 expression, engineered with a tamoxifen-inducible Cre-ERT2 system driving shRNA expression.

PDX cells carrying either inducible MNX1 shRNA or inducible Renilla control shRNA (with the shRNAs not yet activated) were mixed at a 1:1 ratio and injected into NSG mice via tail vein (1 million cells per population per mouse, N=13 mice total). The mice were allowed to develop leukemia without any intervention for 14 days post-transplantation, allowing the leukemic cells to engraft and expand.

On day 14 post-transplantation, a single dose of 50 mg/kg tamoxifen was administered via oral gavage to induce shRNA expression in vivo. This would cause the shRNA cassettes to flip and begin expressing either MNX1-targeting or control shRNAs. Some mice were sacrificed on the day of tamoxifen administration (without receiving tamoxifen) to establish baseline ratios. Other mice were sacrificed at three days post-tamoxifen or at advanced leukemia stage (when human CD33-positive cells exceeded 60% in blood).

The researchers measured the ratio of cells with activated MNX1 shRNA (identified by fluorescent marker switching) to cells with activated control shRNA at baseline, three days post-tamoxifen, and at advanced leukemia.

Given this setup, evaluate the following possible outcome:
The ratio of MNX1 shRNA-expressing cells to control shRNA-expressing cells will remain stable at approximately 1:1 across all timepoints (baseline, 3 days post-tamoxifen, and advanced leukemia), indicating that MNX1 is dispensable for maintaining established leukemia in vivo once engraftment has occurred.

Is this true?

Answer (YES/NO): NO